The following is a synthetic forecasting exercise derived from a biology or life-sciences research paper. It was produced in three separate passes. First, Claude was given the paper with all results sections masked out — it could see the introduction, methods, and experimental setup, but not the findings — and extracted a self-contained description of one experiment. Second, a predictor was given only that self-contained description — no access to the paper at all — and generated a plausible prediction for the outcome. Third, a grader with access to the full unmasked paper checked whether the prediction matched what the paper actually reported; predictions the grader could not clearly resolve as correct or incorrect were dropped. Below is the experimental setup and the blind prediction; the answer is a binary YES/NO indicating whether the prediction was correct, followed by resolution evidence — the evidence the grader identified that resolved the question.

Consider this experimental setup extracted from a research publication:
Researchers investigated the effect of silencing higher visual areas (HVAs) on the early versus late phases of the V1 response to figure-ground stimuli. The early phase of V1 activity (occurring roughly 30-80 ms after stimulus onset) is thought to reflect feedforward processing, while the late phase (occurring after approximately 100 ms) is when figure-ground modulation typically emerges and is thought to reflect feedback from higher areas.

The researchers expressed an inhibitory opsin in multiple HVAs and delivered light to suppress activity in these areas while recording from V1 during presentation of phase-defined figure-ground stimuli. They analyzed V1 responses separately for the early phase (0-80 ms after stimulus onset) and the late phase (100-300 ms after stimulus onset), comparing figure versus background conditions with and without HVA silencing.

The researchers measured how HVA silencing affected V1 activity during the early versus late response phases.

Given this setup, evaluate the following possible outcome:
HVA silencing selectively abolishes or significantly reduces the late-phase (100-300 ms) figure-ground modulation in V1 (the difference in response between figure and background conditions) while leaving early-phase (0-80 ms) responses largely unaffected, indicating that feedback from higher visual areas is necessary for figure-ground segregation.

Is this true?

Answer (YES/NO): YES